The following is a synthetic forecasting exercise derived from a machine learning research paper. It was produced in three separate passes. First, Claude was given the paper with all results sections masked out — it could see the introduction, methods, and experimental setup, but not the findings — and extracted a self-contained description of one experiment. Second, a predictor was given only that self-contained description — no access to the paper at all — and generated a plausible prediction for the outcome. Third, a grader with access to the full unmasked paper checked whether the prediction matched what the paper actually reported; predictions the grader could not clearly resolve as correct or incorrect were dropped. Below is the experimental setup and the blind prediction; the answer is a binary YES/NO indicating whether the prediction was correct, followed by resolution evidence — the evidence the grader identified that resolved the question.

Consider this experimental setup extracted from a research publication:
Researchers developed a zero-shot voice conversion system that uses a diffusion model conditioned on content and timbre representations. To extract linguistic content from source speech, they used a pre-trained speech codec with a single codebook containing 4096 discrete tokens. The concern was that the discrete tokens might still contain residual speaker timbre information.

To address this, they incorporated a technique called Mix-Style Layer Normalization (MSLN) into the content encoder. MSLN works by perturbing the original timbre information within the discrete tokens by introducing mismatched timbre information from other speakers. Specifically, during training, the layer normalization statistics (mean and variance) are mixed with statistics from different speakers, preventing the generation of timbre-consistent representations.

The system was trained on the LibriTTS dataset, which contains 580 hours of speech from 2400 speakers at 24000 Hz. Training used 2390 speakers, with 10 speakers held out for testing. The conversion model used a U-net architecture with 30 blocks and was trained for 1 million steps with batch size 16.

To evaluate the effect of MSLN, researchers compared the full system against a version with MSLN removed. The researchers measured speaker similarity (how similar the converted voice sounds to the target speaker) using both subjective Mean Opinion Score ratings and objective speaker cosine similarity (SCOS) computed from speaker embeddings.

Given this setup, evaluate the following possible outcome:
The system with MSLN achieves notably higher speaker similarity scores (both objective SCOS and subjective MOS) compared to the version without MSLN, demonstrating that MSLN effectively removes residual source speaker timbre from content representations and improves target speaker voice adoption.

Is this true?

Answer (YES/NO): YES